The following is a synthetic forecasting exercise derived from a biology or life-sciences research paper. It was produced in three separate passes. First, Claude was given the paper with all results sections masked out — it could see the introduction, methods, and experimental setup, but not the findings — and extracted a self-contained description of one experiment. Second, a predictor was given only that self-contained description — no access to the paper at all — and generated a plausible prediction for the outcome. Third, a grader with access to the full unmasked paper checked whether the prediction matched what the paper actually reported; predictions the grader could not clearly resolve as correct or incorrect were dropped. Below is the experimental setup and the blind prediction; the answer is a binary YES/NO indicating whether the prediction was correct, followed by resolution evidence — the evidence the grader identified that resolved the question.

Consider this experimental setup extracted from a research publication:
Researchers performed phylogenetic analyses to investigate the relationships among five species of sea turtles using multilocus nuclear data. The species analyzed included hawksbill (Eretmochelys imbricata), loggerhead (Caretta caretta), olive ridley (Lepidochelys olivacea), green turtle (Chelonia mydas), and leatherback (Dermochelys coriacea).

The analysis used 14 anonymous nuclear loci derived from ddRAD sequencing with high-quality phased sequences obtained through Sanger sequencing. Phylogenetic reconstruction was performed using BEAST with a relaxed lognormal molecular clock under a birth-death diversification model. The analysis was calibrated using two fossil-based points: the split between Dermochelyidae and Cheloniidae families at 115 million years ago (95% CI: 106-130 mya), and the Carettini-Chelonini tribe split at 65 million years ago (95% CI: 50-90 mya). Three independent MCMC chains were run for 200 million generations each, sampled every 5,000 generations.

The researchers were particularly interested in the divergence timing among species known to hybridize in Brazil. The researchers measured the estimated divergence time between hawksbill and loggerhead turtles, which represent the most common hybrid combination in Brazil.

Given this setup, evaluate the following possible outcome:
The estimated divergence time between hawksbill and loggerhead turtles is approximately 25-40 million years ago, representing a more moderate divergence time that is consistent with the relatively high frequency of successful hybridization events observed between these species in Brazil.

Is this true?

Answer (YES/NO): YES